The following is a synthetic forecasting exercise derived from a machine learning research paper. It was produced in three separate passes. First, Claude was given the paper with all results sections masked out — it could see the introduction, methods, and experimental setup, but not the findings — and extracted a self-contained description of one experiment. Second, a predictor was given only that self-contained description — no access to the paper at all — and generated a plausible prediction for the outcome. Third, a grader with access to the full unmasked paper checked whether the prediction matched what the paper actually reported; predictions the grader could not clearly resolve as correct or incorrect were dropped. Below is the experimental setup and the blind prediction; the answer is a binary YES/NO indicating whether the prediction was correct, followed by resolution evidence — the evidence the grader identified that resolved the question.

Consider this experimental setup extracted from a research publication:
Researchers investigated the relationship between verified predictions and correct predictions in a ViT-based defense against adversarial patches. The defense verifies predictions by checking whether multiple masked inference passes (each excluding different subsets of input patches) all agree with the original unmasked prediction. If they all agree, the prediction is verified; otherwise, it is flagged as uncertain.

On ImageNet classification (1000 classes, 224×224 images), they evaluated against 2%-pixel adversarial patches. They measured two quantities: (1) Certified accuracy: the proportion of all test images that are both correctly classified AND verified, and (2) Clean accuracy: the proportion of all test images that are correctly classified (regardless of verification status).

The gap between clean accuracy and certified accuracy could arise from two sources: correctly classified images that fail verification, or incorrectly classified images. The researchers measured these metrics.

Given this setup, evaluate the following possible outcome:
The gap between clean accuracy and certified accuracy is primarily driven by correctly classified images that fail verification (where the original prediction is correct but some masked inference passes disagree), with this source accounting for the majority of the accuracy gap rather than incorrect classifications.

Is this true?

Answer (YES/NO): YES